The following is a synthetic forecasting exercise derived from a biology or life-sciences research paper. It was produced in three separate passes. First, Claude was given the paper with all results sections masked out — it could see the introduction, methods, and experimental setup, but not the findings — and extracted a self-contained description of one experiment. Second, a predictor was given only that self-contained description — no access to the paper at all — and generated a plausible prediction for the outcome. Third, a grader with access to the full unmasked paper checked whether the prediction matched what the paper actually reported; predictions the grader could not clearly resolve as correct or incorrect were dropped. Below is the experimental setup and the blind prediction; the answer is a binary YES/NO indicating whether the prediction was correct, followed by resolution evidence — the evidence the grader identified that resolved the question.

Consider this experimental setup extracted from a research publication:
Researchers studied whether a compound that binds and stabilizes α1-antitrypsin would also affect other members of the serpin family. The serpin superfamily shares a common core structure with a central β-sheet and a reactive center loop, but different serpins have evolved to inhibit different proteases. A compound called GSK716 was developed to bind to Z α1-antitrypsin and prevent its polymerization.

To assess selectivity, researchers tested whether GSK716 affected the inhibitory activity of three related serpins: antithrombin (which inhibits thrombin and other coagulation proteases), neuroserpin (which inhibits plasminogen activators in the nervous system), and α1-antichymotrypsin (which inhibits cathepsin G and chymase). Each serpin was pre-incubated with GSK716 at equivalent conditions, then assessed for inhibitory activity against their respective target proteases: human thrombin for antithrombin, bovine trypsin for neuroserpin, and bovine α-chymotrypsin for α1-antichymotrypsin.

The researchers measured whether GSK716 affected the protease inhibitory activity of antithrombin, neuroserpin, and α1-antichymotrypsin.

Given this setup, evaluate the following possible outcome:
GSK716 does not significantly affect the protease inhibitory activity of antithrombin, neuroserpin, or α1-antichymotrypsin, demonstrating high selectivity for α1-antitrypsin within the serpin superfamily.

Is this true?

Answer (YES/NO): YES